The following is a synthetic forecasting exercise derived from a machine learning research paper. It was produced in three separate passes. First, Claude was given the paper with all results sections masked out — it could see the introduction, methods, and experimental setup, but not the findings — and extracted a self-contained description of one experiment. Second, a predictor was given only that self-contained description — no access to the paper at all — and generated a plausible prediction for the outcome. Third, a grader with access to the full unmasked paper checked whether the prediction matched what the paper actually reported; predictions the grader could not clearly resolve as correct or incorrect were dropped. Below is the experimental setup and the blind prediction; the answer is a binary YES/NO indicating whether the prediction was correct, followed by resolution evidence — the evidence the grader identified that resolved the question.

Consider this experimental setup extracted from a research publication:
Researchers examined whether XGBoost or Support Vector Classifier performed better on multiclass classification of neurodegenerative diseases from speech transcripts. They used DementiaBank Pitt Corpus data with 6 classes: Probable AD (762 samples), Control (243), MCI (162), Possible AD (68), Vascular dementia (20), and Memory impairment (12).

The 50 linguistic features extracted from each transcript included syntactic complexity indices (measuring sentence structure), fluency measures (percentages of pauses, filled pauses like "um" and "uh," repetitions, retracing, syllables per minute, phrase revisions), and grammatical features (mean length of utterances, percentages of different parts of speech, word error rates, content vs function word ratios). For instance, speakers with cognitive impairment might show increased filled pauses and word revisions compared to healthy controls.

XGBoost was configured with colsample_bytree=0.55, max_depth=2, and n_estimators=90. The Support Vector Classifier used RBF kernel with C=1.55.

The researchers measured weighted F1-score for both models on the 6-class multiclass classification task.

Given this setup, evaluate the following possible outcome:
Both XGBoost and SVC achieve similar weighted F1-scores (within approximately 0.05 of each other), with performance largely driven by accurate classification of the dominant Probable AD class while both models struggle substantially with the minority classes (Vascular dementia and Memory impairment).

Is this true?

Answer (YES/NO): NO